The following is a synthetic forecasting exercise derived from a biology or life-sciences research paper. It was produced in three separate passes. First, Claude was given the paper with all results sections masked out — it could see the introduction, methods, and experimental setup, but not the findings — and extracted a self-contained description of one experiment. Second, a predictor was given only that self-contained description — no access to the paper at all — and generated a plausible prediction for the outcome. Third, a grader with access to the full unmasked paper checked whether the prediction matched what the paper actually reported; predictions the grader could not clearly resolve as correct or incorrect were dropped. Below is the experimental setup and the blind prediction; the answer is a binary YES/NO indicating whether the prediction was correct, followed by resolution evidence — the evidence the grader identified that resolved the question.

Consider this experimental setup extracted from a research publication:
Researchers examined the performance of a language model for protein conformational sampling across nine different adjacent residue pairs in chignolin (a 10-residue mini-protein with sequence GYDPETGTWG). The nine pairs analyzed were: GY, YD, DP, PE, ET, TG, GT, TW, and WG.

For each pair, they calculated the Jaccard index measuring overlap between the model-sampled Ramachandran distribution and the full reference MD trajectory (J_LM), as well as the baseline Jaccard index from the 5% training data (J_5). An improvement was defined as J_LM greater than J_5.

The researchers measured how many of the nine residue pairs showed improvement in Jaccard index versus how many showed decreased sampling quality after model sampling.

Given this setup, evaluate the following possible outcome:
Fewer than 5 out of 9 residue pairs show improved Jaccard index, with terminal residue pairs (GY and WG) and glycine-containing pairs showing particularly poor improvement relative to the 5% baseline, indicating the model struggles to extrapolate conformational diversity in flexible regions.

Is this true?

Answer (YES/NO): NO